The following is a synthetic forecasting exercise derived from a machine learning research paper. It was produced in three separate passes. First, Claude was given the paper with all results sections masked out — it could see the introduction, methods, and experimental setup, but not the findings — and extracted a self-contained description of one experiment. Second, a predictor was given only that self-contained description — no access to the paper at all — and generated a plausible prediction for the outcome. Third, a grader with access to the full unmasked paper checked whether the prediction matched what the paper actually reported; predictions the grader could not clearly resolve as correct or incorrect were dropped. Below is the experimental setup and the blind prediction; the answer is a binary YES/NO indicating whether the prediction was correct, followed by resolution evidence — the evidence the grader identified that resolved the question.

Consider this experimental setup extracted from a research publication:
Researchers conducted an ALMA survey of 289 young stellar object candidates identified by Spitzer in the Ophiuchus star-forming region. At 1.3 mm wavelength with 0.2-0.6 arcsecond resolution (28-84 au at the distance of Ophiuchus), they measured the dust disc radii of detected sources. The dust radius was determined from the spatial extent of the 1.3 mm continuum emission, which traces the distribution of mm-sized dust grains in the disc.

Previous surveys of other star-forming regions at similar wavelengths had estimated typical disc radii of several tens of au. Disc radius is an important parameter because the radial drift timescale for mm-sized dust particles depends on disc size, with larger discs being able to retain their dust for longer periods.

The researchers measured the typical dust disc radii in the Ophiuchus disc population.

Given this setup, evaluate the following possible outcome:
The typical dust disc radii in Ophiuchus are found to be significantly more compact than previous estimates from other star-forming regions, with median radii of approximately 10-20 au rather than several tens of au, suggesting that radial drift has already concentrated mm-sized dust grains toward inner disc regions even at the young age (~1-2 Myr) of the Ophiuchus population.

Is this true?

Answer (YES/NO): YES